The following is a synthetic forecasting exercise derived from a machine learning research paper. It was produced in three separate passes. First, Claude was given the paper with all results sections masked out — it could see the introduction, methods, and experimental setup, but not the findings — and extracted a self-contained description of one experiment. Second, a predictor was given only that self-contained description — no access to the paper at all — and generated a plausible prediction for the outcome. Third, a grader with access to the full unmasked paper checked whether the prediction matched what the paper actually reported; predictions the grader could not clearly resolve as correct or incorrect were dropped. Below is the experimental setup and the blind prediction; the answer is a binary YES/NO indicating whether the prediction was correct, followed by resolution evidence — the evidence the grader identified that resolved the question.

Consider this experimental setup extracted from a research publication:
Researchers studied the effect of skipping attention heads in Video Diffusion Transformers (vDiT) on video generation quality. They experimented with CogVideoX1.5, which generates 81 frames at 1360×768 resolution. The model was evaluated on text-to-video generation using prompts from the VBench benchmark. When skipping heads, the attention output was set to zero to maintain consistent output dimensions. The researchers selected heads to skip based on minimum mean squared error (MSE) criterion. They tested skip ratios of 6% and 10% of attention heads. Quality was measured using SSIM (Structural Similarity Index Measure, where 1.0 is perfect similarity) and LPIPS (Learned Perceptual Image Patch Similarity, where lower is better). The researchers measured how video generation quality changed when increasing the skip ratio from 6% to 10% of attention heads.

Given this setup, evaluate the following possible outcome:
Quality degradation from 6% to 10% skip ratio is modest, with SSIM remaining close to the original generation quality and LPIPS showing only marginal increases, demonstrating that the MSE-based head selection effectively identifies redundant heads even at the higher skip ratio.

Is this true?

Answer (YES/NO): NO